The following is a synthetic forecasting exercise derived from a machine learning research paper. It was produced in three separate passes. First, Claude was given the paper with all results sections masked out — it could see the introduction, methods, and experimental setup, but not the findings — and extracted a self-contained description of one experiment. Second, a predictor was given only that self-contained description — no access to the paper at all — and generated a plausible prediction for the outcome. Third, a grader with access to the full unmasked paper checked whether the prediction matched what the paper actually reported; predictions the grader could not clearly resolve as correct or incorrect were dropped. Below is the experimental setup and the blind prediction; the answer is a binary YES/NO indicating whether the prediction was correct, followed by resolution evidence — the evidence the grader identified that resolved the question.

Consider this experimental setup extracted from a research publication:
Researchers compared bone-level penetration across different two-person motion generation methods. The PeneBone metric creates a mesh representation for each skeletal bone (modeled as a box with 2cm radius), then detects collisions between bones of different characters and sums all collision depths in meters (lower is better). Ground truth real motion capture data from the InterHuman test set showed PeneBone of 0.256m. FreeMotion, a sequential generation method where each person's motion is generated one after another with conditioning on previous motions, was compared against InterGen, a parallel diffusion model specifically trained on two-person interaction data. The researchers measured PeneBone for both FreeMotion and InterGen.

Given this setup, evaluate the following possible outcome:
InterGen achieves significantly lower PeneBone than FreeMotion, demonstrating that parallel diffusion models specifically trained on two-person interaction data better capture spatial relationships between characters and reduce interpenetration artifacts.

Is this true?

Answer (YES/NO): YES